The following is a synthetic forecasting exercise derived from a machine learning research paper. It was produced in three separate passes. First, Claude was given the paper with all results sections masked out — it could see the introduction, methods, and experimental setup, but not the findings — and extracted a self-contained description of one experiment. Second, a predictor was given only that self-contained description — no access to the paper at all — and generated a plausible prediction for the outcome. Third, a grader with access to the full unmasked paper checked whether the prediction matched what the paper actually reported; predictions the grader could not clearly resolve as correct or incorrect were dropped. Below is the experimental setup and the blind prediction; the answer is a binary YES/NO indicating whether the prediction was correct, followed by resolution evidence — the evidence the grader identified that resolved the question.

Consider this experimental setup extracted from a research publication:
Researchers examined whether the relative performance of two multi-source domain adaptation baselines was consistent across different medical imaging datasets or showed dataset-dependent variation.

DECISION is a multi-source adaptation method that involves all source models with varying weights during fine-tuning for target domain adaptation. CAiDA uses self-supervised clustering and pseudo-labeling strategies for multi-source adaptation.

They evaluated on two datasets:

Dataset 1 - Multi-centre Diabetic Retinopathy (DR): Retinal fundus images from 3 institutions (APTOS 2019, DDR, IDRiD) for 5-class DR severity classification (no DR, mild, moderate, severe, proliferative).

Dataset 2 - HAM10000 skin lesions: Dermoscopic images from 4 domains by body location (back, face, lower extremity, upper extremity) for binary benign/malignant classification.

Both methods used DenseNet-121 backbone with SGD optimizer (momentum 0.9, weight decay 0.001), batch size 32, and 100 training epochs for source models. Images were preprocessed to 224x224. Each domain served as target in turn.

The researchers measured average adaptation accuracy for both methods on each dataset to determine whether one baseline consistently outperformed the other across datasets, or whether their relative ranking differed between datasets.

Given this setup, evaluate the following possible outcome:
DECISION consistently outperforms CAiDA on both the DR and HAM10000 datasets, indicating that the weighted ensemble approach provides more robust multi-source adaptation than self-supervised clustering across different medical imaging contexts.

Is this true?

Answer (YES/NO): NO